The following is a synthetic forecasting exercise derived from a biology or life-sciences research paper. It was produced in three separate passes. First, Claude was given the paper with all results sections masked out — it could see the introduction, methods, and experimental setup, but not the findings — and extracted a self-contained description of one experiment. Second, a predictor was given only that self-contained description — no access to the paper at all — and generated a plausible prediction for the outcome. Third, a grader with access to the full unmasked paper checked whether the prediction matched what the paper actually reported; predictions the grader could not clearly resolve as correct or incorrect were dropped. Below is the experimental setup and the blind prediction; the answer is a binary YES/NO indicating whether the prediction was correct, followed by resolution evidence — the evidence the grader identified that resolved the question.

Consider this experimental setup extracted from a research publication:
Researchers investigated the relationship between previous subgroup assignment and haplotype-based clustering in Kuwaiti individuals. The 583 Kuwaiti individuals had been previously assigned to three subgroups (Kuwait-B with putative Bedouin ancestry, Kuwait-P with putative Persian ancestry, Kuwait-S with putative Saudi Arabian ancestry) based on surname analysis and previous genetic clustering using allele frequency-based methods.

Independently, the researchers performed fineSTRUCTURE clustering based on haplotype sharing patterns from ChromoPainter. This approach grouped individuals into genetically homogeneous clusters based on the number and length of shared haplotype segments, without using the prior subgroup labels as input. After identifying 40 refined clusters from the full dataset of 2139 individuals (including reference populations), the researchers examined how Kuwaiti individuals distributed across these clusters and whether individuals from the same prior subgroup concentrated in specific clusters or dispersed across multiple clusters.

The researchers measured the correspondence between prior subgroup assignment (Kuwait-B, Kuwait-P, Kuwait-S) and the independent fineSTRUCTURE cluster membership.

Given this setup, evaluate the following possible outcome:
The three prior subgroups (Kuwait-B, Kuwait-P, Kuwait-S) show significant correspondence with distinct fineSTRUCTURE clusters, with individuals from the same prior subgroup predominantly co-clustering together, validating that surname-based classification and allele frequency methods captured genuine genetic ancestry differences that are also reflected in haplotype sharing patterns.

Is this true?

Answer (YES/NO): NO